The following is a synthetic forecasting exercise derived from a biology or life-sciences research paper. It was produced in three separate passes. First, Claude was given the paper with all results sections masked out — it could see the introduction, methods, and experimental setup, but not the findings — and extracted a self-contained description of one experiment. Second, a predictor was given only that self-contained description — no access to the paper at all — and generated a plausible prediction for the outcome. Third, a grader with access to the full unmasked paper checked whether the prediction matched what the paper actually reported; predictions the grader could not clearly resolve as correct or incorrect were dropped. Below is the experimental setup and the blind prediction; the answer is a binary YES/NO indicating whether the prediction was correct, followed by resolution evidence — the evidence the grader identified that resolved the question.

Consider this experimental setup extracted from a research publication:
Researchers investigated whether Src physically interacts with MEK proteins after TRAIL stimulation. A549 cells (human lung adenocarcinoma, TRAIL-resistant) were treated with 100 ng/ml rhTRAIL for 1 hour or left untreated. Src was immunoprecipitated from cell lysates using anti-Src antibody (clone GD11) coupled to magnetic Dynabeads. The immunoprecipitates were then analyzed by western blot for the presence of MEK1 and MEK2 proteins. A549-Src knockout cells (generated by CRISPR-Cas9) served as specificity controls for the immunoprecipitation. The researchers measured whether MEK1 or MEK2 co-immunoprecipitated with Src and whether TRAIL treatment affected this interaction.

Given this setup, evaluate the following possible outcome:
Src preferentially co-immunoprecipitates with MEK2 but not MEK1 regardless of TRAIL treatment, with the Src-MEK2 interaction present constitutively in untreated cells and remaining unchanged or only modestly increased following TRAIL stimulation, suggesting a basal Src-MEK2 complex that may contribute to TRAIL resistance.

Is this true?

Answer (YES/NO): NO